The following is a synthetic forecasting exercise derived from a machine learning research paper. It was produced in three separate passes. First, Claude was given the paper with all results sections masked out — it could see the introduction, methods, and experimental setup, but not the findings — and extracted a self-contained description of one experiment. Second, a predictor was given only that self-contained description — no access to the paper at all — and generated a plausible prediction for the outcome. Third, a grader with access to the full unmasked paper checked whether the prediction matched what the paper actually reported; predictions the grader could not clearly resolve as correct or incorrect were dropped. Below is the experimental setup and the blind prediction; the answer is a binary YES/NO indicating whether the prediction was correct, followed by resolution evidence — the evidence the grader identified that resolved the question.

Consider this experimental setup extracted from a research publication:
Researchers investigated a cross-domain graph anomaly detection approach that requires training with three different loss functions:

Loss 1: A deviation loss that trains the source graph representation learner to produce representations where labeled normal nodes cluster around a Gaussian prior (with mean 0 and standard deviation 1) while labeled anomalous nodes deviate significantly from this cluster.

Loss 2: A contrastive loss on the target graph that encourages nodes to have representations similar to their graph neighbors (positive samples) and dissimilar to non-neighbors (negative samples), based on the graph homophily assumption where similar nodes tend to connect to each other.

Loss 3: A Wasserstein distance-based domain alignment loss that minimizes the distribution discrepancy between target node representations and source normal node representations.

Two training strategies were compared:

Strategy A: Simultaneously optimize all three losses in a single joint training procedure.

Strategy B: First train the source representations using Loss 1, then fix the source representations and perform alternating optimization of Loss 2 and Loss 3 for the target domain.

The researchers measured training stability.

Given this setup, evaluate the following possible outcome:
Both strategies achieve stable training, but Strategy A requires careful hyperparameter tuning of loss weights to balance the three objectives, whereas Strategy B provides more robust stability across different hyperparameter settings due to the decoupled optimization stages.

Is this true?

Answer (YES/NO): NO